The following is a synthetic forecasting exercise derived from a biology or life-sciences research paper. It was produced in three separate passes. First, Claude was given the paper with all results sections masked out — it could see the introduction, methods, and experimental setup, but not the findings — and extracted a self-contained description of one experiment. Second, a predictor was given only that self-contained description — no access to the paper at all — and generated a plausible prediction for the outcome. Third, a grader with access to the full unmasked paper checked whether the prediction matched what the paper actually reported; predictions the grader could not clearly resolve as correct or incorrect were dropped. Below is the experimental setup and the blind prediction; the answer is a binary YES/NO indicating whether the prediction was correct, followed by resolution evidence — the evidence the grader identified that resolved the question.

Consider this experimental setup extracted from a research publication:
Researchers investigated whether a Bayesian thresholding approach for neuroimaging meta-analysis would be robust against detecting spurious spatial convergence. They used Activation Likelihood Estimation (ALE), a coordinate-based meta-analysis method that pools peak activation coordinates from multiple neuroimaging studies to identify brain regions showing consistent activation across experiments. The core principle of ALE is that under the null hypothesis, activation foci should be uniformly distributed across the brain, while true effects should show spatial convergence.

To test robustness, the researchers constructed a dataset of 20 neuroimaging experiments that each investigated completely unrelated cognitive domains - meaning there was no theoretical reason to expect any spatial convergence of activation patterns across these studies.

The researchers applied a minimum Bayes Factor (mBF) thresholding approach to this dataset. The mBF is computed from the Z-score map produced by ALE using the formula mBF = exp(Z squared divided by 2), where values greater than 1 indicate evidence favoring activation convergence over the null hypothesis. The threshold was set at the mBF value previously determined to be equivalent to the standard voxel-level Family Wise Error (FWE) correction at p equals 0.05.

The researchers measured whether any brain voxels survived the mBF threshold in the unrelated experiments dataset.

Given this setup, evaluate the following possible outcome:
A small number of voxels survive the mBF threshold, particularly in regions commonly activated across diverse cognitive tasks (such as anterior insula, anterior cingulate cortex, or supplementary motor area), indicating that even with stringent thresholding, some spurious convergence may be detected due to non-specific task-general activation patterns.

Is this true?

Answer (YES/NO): NO